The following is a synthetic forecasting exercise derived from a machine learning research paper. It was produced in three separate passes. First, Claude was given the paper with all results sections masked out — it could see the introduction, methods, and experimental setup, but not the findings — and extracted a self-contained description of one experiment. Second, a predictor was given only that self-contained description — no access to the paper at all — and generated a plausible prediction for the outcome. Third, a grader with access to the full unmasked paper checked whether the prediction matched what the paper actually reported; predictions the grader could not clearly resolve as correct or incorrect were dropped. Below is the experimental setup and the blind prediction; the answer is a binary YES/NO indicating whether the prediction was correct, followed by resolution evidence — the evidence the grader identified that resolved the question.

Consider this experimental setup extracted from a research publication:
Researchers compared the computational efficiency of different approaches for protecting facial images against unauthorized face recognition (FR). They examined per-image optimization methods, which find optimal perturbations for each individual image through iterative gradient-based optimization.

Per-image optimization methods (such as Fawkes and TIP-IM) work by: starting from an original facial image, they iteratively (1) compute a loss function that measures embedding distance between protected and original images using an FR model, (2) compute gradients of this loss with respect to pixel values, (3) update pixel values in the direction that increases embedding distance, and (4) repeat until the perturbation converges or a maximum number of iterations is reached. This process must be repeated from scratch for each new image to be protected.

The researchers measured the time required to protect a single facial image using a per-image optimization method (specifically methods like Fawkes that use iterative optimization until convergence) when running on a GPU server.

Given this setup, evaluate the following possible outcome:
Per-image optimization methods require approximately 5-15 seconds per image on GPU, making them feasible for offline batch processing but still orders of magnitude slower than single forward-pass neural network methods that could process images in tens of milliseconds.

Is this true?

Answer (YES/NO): NO